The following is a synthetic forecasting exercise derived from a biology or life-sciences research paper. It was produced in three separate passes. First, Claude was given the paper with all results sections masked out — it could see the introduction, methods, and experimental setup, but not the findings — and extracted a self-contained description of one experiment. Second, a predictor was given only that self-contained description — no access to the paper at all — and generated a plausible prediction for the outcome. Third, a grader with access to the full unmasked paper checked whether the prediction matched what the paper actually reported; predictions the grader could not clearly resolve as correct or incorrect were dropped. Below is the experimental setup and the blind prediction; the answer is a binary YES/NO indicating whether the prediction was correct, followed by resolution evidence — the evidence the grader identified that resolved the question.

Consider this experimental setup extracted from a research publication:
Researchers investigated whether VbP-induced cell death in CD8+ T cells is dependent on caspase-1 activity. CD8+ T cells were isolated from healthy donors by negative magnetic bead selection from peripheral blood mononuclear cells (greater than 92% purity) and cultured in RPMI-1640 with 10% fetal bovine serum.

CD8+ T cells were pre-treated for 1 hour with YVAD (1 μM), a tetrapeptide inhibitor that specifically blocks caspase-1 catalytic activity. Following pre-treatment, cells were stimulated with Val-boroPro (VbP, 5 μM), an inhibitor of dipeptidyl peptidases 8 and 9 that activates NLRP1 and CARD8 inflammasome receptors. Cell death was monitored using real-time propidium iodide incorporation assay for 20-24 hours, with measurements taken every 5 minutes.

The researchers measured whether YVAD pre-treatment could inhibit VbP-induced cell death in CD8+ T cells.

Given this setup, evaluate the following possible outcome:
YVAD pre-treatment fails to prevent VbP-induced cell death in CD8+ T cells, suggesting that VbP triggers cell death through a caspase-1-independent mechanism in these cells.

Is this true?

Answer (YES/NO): NO